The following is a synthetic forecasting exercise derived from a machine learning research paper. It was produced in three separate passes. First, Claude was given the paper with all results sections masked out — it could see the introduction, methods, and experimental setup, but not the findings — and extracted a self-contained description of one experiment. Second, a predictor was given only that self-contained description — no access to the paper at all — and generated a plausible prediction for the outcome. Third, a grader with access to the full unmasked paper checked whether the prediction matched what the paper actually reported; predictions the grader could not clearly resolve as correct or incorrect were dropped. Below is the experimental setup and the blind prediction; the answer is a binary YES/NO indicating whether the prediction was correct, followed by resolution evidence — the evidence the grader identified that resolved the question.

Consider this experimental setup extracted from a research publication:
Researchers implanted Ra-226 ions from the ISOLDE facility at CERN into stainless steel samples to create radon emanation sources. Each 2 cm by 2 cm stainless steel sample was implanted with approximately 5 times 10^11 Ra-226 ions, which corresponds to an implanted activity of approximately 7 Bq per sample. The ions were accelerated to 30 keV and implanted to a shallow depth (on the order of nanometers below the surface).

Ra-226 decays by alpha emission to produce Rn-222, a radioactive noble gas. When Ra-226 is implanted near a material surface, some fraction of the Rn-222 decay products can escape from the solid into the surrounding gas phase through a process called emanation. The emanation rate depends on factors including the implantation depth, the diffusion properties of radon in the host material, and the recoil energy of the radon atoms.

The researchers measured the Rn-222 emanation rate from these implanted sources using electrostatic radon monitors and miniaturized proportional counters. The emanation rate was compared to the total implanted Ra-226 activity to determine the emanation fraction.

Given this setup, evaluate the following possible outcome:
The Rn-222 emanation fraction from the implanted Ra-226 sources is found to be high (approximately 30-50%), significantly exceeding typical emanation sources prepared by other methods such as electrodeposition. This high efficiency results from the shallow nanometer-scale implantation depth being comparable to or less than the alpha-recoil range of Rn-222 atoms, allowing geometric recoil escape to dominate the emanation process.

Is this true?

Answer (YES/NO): NO